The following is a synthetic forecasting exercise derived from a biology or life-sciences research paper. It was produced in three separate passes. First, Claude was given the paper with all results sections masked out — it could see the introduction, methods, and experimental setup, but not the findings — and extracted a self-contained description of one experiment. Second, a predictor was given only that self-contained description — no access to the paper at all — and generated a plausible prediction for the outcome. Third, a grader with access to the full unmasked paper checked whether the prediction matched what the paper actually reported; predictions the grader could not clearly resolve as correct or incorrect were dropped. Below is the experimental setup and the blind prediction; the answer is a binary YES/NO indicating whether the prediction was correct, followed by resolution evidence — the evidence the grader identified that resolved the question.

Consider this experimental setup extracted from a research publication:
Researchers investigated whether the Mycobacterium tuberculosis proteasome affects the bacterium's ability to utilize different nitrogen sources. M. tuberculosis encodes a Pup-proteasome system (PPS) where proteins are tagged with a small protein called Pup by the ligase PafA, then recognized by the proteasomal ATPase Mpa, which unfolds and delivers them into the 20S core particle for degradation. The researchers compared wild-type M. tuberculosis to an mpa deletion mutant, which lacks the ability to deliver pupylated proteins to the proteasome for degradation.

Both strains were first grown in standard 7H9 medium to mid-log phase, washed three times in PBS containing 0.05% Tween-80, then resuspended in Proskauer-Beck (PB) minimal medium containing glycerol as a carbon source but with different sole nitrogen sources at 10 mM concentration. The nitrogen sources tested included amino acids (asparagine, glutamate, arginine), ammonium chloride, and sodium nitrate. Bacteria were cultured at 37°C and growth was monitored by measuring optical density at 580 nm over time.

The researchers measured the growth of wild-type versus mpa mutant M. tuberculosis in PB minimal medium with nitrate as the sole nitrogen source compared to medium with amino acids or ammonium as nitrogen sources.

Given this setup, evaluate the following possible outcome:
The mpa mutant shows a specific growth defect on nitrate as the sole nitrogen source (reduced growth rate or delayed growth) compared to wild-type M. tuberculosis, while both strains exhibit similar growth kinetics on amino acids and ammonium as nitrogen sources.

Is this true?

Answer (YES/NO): NO